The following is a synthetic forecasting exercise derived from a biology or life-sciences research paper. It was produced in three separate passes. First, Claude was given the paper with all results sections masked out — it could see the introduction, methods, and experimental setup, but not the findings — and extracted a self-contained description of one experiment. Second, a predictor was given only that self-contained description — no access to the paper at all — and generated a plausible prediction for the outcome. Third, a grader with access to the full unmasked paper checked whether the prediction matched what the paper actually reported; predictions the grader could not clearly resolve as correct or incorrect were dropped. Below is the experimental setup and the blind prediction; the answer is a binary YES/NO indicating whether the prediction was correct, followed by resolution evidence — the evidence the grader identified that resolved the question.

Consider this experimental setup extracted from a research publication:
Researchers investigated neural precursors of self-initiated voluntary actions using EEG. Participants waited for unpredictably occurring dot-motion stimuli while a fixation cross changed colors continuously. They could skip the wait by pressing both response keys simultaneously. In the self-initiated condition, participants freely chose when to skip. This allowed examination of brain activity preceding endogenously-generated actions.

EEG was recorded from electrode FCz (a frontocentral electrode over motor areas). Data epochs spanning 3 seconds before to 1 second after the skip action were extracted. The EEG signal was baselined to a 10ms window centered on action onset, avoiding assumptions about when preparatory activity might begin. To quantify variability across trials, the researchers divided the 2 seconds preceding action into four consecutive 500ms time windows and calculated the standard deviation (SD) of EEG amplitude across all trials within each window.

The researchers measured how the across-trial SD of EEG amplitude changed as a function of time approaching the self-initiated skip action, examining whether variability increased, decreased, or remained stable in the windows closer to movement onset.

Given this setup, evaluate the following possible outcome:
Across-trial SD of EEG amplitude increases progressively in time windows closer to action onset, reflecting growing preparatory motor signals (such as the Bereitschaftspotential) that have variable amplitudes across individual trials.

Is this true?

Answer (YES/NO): NO